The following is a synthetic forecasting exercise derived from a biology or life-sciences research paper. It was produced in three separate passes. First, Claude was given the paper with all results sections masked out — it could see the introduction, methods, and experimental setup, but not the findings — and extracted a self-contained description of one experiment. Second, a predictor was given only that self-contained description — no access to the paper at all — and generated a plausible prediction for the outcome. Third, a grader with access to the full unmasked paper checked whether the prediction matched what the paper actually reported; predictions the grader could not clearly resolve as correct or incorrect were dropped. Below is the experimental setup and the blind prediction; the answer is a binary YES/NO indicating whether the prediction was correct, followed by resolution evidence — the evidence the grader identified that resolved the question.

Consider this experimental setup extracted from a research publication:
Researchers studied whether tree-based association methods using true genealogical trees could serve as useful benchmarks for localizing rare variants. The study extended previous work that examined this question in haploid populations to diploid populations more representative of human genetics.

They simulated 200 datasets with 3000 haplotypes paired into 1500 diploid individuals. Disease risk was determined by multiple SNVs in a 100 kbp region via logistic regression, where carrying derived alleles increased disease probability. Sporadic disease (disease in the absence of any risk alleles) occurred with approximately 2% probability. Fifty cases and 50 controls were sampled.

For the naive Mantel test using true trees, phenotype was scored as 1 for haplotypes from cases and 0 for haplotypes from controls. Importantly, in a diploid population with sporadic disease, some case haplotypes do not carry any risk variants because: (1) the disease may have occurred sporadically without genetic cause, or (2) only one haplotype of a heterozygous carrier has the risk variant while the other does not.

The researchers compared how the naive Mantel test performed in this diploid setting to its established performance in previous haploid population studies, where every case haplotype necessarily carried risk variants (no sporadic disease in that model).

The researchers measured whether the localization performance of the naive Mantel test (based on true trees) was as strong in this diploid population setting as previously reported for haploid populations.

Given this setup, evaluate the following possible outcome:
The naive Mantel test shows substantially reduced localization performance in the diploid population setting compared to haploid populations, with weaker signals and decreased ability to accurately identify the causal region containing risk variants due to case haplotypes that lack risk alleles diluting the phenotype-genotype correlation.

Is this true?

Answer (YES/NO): YES